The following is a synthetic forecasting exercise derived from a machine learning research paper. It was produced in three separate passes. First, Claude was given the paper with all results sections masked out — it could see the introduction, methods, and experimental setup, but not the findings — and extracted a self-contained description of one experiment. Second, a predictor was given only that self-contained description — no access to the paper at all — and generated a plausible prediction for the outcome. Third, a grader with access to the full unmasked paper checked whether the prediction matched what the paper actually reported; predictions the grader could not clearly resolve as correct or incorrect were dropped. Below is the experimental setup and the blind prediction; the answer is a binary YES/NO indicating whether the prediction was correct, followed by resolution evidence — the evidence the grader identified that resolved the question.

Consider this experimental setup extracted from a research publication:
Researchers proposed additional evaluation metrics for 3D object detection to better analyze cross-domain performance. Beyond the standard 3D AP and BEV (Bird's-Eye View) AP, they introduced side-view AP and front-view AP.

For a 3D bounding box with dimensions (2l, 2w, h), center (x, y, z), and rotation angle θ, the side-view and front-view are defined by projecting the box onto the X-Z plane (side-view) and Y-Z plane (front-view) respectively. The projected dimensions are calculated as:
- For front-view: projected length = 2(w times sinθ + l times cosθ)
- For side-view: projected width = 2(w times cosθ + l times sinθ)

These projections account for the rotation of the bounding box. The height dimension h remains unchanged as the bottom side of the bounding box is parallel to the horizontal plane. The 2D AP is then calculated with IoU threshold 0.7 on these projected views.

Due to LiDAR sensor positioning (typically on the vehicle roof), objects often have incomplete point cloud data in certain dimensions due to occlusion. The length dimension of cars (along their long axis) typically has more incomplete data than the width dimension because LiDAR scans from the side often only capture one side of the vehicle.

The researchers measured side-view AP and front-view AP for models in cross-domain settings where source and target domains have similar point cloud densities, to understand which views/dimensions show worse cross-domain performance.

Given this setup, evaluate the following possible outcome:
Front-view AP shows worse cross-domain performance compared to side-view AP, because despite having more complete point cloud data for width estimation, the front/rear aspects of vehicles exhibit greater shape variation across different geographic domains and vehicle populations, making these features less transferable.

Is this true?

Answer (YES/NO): YES